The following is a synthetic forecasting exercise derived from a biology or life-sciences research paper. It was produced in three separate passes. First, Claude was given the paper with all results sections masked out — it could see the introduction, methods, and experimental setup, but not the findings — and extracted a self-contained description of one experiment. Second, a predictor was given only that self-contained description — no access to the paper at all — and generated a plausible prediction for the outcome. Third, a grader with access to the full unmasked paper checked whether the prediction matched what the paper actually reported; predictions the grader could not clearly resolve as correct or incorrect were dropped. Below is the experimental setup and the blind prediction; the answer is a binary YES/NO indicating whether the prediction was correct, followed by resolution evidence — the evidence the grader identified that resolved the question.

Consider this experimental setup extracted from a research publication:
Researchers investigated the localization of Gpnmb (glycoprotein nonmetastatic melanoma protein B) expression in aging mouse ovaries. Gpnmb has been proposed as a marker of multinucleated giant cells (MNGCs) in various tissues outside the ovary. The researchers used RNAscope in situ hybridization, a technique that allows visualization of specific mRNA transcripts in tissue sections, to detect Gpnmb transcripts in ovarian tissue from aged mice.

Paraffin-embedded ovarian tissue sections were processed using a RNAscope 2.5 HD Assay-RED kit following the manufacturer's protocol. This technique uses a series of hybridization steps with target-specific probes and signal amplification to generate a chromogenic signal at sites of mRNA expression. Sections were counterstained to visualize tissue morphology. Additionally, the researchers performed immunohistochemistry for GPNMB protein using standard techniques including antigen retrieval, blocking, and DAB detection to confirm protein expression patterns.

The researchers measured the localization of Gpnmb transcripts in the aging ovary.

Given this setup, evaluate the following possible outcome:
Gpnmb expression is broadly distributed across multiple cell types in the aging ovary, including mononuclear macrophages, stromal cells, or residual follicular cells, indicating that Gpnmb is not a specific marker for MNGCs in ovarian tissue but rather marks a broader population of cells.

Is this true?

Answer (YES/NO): NO